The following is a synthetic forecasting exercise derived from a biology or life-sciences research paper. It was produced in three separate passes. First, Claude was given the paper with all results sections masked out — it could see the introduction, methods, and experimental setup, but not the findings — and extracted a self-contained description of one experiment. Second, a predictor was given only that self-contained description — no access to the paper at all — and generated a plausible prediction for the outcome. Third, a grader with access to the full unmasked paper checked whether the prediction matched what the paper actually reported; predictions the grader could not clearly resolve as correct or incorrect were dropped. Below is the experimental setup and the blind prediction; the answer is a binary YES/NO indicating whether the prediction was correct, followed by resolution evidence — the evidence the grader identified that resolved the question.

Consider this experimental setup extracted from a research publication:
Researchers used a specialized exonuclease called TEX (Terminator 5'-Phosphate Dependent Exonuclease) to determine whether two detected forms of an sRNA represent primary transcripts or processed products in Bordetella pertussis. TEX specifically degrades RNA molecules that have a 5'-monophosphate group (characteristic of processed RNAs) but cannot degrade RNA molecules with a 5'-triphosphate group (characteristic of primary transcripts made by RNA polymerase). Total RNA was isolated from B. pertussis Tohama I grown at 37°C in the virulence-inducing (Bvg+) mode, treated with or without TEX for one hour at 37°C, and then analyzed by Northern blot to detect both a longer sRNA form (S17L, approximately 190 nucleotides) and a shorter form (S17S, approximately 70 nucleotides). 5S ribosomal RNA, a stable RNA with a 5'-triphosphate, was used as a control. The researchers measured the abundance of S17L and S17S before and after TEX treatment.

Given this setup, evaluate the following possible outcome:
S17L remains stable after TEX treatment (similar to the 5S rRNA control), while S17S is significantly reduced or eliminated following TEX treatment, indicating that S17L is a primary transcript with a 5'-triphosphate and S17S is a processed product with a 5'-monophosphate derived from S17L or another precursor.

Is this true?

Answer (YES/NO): YES